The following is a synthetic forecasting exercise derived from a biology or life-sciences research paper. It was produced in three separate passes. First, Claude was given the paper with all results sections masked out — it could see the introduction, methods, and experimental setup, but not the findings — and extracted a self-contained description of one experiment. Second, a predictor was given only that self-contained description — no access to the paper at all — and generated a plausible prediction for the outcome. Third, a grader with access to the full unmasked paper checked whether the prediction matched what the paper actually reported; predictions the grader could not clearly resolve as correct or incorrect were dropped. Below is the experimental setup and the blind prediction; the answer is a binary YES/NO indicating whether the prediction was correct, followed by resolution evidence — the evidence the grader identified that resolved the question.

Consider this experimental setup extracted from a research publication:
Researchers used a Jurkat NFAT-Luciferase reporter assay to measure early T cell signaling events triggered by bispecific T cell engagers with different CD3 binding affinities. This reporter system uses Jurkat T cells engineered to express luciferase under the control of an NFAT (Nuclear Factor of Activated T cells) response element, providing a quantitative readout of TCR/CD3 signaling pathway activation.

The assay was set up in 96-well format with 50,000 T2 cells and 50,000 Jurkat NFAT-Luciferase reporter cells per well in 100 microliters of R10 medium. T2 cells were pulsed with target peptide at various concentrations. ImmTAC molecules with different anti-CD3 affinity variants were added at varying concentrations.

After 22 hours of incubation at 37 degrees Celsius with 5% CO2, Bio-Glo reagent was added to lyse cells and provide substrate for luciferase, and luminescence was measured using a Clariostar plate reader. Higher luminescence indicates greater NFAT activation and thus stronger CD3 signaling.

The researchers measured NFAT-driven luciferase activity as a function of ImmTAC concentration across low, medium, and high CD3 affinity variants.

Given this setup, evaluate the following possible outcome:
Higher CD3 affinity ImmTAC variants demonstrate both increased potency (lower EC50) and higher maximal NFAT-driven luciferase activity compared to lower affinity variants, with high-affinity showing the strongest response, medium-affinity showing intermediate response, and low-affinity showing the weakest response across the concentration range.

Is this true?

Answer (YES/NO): NO